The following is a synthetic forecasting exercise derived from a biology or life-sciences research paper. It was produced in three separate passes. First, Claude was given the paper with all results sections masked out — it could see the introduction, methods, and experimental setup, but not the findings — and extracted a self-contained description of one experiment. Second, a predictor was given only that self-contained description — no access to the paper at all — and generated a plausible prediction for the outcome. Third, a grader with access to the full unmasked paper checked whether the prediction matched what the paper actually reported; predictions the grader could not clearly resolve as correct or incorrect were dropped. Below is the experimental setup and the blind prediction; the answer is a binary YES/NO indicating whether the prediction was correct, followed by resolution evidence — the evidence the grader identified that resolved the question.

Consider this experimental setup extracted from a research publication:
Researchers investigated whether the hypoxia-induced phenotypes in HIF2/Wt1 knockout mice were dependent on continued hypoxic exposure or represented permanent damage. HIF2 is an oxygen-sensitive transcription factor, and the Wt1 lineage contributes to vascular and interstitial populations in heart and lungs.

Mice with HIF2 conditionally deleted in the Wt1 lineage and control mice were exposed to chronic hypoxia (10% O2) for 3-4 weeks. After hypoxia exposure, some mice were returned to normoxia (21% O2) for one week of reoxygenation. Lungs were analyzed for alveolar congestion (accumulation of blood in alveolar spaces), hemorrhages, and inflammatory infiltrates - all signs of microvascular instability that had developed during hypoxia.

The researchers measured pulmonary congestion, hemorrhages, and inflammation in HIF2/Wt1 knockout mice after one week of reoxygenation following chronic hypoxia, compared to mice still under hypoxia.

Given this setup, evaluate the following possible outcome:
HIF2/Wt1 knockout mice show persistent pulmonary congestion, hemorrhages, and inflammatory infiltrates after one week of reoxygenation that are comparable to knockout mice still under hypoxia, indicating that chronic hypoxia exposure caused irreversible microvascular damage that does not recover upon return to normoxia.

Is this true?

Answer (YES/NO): NO